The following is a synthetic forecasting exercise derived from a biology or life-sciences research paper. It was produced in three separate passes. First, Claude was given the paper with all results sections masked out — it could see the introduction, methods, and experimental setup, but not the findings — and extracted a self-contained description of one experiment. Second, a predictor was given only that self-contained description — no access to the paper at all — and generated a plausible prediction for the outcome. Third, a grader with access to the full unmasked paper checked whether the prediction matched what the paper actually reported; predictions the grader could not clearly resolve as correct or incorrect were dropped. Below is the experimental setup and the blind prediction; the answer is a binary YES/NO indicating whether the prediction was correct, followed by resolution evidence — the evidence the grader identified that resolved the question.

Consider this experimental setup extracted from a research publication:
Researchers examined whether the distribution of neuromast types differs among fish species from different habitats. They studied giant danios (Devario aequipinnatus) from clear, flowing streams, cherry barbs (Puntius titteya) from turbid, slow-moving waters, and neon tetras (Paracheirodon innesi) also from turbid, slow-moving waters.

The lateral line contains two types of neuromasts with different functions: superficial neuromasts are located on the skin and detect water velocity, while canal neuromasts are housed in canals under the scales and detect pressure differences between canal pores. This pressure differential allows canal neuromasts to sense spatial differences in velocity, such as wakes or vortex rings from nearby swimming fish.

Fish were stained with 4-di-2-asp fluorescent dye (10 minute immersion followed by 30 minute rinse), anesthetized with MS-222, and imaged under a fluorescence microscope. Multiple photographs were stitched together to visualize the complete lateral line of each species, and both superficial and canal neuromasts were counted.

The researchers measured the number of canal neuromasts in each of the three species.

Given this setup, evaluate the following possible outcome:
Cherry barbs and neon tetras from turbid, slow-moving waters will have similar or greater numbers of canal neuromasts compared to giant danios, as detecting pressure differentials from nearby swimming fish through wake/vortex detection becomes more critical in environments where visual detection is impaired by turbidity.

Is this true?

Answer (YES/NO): YES